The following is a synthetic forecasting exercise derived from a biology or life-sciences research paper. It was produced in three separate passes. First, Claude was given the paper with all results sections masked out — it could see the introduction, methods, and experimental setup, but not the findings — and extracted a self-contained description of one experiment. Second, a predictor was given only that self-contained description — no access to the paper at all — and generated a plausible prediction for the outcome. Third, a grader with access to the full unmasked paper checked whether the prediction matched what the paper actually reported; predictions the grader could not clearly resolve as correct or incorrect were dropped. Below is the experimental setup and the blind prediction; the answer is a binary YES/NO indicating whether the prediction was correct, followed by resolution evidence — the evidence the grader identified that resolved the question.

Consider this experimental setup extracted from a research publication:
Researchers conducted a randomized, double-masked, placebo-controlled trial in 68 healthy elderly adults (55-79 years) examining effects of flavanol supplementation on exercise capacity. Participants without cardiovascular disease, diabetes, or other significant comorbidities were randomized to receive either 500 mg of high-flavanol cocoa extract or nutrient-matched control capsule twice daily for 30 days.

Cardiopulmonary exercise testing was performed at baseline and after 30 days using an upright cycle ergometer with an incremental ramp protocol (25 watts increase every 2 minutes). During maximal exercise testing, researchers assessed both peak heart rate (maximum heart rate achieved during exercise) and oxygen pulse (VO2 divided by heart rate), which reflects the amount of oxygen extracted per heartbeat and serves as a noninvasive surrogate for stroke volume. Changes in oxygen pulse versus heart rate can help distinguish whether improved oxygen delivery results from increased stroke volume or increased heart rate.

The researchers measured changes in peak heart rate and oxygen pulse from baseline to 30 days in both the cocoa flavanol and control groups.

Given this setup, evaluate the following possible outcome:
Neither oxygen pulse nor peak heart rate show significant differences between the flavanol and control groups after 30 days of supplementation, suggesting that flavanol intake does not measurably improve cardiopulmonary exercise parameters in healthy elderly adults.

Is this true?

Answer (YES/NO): NO